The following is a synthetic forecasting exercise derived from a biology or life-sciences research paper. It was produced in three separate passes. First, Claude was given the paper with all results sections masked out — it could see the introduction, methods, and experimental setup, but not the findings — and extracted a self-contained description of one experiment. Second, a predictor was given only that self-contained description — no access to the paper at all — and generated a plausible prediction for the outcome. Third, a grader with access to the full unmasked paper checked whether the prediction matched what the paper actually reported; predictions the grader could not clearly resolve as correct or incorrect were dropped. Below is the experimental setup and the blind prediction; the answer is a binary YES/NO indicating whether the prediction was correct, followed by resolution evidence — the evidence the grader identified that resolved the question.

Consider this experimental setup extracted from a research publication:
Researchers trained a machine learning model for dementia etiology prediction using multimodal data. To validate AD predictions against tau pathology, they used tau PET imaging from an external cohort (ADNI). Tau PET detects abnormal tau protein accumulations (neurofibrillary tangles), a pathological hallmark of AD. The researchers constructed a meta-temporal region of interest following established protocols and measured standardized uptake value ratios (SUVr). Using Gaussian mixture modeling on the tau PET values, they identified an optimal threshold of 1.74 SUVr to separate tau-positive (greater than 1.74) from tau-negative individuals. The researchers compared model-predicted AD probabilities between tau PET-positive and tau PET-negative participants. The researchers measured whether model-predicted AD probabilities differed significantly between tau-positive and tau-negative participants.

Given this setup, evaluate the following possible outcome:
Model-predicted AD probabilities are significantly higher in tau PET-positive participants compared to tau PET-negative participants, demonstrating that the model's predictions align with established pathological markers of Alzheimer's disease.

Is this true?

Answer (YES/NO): YES